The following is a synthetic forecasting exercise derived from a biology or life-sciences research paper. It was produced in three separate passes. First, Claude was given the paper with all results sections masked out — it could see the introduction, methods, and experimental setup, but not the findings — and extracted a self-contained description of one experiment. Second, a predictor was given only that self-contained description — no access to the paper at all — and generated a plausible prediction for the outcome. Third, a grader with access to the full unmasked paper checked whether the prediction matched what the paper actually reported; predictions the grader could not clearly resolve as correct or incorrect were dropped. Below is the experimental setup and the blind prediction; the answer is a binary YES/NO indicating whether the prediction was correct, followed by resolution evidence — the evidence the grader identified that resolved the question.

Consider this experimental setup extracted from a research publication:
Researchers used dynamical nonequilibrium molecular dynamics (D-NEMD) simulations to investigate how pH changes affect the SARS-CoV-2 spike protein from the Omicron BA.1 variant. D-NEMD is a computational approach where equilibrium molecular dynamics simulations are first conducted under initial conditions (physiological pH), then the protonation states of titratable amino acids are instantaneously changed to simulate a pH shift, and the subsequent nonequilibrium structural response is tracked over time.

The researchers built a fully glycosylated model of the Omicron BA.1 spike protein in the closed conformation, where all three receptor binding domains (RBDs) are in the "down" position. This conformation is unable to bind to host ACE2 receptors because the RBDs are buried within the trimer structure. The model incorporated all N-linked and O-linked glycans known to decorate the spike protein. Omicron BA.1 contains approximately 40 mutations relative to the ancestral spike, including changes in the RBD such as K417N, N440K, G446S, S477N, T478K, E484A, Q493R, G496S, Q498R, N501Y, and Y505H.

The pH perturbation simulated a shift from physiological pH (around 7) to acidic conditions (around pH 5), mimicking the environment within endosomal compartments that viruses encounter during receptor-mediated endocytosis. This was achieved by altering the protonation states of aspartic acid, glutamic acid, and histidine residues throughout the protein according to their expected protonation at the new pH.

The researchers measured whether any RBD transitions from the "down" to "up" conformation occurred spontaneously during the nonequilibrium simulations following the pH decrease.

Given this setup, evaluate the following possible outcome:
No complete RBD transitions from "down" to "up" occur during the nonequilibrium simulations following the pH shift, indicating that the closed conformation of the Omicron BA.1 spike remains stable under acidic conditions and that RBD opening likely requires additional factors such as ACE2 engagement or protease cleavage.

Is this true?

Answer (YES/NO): NO